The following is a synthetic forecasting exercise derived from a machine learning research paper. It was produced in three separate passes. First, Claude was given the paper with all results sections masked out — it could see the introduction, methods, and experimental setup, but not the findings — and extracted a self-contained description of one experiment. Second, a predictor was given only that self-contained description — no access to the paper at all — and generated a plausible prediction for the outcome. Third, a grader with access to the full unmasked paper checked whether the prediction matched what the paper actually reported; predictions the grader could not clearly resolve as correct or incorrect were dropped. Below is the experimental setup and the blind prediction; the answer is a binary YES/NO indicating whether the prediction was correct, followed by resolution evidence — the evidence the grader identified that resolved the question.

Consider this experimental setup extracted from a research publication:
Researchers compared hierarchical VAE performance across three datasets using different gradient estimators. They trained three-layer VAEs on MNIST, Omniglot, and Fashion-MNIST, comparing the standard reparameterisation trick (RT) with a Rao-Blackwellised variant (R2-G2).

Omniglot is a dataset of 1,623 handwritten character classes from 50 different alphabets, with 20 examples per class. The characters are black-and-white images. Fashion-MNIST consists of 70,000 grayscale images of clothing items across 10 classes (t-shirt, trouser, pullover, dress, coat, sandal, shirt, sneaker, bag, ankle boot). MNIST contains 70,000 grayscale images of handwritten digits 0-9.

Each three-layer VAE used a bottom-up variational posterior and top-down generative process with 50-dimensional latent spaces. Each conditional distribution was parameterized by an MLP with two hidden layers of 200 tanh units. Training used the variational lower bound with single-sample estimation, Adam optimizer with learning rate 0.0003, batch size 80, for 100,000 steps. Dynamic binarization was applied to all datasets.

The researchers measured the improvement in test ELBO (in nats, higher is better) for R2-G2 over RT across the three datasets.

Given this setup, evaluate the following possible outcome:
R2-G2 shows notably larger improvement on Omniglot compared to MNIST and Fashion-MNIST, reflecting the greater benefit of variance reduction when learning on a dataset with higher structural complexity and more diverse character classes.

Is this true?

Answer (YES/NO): NO